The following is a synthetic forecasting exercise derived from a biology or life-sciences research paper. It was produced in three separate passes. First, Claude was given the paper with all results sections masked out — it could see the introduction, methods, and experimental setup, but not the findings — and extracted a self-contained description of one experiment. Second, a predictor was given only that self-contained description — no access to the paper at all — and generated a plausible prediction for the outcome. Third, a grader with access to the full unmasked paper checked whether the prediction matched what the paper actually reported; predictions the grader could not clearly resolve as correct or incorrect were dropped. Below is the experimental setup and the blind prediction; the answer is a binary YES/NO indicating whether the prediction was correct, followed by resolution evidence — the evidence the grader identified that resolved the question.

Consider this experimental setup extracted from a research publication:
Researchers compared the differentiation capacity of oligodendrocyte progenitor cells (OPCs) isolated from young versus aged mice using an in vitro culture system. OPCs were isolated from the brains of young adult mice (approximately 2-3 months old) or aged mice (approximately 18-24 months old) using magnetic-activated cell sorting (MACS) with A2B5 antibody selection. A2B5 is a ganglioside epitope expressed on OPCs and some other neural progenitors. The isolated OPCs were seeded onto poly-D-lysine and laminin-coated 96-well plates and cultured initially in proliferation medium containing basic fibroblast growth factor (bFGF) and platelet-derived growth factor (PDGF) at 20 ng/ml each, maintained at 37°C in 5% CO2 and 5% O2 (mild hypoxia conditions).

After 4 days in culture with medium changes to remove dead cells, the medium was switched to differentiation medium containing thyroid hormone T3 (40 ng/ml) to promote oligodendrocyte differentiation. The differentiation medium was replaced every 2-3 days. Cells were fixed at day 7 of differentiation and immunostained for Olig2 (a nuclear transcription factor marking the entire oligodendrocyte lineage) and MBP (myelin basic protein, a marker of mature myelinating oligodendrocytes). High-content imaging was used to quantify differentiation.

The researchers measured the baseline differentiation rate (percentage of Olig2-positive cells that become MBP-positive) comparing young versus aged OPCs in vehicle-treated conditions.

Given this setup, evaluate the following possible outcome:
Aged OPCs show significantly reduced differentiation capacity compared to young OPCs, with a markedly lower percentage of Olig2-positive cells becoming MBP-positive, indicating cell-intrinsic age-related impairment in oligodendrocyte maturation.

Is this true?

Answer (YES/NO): YES